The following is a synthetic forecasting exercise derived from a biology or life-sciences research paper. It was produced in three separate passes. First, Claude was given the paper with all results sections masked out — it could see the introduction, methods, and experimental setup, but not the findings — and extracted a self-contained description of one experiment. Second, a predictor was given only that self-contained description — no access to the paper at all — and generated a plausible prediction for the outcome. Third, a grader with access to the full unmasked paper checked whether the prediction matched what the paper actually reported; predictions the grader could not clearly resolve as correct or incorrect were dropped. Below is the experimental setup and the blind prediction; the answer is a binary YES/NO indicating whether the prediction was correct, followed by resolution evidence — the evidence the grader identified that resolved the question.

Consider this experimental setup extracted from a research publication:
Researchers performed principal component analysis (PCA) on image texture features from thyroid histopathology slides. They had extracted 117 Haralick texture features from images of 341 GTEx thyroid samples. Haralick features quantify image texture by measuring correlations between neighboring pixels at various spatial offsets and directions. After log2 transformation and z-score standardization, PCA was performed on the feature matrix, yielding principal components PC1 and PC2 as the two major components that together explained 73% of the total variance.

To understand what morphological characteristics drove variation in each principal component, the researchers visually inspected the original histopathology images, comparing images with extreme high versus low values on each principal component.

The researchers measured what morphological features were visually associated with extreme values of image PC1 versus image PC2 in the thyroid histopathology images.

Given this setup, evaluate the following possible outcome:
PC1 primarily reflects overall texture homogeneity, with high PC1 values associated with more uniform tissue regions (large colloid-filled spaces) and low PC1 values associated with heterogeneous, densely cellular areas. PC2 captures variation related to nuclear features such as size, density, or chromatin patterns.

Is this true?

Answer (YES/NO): NO